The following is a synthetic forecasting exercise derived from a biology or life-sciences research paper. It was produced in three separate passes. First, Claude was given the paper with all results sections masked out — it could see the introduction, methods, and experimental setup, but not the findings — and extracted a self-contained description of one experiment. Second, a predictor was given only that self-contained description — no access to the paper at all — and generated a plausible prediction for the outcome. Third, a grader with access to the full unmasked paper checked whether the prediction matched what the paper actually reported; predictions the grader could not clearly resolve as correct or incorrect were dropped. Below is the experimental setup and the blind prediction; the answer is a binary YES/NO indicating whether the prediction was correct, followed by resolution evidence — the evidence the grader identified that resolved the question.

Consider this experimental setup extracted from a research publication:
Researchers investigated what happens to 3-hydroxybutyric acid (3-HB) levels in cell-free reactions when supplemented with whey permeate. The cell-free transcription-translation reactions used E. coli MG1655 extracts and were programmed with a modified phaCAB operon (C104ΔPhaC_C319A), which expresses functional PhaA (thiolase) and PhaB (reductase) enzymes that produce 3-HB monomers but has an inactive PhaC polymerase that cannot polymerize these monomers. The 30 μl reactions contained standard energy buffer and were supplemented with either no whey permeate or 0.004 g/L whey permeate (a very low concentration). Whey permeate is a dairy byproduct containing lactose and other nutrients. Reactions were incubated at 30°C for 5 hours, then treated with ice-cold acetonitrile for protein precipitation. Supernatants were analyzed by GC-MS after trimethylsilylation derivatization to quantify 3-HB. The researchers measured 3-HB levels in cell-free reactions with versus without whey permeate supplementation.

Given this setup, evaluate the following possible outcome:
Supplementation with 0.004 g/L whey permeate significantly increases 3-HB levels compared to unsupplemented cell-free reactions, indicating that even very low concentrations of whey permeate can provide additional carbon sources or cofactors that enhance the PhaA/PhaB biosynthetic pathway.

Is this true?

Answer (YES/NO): YES